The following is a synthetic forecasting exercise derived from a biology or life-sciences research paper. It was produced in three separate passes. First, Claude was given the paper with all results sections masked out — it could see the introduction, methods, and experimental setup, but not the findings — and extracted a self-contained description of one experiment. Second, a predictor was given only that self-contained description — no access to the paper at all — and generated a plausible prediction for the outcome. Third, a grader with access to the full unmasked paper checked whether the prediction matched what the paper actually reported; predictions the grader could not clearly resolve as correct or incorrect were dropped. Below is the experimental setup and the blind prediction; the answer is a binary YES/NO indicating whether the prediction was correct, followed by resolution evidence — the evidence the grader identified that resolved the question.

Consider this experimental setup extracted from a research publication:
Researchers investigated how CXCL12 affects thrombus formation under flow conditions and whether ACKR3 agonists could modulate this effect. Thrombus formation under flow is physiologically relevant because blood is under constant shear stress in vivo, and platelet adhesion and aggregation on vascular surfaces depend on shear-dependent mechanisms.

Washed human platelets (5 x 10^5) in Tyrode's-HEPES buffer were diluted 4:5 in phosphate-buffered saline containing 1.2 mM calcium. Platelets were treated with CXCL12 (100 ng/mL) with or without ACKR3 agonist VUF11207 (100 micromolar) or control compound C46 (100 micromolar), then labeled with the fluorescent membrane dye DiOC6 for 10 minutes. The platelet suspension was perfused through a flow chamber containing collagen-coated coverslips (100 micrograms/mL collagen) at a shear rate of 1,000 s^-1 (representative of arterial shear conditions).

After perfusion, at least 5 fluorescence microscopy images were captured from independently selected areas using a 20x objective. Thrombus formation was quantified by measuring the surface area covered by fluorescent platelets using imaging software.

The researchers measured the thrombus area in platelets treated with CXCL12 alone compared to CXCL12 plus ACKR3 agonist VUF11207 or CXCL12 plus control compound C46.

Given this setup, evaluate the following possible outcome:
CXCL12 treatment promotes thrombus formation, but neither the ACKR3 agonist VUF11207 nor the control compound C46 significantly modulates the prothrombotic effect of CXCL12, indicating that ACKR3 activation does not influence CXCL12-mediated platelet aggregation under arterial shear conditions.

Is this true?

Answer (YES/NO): NO